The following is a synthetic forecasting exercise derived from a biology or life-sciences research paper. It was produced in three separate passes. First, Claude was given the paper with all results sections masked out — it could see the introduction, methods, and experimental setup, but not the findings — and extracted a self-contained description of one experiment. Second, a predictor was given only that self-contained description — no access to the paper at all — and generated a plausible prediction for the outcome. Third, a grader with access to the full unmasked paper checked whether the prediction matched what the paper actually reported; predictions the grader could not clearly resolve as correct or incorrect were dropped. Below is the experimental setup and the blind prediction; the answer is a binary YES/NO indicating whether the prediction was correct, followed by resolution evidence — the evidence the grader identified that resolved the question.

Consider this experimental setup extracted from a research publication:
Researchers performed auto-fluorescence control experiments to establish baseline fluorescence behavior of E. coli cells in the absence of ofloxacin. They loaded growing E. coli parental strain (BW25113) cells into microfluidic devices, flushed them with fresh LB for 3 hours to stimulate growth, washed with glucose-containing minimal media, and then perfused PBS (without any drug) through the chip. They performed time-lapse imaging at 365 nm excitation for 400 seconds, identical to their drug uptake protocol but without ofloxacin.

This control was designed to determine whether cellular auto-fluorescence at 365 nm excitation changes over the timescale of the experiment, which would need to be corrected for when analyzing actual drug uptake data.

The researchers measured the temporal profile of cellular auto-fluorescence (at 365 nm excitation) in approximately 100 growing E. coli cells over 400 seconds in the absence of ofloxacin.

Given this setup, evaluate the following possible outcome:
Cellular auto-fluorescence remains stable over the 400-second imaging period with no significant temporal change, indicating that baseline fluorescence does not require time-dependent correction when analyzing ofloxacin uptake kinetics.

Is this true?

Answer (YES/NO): YES